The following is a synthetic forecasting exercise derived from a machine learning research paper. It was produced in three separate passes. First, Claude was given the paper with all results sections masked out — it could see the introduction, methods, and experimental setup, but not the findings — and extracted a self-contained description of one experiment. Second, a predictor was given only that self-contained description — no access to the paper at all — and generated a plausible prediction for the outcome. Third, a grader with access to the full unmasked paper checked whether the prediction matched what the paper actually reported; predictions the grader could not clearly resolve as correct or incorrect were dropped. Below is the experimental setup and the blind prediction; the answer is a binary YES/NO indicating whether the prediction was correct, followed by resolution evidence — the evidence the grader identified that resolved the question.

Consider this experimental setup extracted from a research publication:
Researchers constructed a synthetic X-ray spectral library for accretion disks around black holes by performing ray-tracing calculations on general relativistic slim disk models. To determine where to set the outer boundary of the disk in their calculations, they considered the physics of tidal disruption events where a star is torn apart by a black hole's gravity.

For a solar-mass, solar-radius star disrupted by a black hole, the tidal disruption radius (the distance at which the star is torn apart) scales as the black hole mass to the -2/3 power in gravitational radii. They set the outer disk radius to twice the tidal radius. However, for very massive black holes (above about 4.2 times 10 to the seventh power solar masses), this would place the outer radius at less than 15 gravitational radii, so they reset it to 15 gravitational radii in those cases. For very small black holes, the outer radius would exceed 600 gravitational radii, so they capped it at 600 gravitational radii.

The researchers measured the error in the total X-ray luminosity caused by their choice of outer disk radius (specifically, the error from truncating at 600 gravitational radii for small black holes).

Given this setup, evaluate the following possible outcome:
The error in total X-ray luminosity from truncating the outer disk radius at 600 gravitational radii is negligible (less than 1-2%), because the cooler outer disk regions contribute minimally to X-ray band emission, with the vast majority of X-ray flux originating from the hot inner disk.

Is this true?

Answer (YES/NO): YES